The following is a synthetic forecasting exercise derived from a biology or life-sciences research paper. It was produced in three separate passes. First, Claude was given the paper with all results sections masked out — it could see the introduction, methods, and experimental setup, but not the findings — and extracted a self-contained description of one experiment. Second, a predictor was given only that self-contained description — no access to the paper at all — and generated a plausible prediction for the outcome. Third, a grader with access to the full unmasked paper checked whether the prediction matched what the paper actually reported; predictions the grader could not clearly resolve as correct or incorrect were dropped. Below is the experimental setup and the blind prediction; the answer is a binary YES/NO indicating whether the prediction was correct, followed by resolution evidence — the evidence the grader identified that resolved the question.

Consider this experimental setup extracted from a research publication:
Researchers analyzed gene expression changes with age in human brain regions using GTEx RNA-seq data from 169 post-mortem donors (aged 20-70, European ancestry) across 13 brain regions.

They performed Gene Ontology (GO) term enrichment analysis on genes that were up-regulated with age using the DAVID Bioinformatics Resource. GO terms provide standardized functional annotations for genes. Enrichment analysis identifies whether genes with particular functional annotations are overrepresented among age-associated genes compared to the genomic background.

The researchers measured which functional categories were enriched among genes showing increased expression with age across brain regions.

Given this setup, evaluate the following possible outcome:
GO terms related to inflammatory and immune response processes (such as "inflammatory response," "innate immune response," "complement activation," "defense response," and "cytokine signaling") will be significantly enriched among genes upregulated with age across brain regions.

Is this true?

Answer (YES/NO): NO